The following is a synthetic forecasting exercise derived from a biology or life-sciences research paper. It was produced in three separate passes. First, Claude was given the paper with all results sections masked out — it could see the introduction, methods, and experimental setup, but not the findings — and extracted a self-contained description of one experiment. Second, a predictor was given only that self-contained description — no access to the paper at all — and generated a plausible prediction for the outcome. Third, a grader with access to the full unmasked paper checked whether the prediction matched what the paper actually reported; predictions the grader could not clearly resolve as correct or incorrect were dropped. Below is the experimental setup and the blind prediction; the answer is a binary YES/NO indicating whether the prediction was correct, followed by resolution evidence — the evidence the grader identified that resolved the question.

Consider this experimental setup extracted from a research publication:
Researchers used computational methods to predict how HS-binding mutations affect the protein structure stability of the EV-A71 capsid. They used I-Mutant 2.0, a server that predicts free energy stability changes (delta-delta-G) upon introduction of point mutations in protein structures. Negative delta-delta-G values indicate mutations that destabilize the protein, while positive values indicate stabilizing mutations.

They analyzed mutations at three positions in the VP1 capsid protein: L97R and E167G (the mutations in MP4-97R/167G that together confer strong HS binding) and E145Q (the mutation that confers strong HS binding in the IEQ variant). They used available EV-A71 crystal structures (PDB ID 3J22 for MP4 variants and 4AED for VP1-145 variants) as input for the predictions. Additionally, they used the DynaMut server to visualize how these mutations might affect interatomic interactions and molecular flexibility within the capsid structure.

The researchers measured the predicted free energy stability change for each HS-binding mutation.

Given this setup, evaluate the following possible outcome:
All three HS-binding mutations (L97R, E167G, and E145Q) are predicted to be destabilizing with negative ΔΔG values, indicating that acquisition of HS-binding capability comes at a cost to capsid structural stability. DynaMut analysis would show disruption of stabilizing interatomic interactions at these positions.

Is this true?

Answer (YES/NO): YES